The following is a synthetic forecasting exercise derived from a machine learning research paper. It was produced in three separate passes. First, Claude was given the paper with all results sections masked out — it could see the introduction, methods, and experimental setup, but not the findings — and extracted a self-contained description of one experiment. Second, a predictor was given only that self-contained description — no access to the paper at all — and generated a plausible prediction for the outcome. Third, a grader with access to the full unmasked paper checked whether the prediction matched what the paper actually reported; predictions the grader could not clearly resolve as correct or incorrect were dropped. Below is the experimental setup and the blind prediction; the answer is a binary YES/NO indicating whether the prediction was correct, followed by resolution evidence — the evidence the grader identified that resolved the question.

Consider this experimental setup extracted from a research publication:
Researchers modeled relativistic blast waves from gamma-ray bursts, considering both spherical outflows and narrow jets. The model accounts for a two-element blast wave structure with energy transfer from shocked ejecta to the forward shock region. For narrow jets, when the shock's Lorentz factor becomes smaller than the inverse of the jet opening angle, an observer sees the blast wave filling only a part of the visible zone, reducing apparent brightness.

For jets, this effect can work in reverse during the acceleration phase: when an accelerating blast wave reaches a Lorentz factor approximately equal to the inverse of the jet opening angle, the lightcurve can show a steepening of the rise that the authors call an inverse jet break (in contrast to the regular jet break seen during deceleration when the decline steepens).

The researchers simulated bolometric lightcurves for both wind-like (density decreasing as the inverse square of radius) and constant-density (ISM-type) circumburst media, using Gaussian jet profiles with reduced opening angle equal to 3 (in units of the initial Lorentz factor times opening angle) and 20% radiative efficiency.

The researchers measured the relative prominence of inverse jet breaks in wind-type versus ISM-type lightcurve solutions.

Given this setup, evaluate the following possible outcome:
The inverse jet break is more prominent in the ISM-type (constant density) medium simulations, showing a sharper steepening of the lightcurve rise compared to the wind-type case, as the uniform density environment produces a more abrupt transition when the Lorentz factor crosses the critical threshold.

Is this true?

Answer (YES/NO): NO